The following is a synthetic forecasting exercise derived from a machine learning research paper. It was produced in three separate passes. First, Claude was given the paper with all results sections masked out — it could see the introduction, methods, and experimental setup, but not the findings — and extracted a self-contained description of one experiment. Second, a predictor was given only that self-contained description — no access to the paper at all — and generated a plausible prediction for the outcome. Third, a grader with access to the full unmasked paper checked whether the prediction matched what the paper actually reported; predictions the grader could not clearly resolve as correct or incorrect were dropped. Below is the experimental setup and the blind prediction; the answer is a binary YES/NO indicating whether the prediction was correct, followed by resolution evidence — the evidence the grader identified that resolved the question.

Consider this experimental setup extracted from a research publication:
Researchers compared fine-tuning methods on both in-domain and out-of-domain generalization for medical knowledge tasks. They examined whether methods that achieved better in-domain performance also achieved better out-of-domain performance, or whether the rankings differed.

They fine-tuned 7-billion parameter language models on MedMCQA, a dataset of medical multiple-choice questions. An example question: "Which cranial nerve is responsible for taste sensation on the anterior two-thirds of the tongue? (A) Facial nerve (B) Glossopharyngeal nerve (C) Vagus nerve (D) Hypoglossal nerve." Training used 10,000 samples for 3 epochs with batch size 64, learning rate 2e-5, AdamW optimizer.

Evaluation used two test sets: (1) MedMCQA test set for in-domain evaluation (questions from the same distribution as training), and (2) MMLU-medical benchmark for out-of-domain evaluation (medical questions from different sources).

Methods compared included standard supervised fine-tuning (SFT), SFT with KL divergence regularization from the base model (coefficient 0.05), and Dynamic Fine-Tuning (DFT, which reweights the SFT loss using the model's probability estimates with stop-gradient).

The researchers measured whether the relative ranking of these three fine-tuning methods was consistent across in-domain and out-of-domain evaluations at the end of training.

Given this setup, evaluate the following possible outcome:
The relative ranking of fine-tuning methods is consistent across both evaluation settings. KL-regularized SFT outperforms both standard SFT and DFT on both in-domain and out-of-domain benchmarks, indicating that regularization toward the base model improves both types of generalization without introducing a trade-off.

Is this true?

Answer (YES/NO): NO